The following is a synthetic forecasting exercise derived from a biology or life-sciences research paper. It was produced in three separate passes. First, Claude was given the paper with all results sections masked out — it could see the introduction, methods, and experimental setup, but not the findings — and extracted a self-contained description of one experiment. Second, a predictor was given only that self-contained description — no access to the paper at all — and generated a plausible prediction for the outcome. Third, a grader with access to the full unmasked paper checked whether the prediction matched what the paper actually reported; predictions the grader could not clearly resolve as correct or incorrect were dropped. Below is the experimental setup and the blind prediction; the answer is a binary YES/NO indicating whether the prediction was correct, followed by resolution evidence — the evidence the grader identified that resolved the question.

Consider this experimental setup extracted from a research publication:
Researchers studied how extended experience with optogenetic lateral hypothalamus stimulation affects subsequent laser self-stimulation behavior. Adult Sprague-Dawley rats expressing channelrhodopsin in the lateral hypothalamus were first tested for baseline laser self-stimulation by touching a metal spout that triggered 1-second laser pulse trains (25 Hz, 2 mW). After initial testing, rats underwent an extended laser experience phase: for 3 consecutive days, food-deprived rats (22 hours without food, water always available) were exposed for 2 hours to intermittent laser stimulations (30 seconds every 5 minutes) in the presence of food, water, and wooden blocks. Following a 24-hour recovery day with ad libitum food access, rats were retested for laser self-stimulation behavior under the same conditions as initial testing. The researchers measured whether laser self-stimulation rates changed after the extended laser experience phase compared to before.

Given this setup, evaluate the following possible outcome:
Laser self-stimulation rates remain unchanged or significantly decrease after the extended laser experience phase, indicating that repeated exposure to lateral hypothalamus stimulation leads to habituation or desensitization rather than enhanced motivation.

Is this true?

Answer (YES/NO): NO